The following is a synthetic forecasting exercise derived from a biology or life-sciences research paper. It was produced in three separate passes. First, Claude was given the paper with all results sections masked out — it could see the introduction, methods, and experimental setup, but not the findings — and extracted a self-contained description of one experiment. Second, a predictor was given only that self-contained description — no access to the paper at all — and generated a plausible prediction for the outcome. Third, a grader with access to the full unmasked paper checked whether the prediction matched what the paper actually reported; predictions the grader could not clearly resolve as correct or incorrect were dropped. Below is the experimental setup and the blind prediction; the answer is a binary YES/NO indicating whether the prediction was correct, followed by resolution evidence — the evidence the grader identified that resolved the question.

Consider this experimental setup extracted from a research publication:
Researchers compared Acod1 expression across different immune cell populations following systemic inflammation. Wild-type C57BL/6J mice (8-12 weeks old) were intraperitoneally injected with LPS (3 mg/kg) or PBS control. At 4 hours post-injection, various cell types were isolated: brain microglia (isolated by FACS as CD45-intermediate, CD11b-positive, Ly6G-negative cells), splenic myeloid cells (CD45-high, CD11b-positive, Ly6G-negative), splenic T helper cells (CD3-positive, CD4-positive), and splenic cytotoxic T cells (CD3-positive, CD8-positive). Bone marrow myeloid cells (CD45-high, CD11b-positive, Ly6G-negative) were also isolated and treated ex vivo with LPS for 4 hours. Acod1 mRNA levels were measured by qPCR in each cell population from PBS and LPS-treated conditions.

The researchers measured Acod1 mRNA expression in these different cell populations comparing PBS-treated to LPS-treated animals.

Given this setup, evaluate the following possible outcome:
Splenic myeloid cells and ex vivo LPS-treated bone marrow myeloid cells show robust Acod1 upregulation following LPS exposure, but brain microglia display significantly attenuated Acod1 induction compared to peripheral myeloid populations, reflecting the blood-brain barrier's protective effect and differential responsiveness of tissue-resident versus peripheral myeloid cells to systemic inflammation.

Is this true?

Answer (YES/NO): NO